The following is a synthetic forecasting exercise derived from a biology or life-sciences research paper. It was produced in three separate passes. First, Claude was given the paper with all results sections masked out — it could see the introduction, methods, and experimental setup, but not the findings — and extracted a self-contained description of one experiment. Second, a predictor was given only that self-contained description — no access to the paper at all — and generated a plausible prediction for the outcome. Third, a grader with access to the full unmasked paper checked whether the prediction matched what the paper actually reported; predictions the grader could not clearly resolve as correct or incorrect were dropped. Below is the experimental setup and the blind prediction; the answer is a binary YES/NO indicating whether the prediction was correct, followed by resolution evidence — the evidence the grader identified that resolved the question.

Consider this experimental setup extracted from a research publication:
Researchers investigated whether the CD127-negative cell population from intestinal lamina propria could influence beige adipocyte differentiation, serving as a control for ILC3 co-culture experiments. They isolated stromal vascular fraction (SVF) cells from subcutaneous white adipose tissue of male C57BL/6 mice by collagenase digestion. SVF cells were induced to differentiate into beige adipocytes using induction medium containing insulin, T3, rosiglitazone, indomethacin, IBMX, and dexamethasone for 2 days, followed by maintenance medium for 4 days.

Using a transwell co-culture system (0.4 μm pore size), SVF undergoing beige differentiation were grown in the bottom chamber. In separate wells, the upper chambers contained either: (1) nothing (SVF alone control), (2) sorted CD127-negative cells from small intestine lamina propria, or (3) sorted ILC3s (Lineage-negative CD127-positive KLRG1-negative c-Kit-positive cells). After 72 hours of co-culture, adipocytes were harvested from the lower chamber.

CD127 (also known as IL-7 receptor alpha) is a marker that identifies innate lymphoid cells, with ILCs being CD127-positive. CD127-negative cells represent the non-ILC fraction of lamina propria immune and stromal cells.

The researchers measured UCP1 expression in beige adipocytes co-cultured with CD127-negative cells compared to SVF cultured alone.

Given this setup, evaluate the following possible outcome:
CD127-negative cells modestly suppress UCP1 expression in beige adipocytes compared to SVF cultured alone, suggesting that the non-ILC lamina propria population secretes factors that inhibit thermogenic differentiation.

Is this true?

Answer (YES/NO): NO